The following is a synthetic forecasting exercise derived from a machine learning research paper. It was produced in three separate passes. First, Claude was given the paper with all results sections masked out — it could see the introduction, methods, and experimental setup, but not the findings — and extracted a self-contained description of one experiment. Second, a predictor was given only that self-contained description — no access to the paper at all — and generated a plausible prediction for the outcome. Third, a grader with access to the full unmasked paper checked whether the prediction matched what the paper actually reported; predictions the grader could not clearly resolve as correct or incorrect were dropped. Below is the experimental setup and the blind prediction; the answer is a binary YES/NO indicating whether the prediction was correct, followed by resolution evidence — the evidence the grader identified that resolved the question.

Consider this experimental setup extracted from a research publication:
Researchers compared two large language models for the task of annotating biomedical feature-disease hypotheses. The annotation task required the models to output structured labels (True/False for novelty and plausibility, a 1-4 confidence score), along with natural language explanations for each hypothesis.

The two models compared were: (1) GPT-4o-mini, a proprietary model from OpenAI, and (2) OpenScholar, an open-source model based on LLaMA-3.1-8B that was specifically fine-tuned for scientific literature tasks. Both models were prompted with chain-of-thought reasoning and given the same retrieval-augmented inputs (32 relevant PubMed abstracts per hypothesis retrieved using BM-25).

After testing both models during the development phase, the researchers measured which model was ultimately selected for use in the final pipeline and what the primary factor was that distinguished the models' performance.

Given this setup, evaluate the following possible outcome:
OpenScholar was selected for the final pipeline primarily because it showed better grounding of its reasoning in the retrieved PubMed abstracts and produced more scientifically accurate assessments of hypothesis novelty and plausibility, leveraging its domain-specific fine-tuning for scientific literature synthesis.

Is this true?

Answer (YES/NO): NO